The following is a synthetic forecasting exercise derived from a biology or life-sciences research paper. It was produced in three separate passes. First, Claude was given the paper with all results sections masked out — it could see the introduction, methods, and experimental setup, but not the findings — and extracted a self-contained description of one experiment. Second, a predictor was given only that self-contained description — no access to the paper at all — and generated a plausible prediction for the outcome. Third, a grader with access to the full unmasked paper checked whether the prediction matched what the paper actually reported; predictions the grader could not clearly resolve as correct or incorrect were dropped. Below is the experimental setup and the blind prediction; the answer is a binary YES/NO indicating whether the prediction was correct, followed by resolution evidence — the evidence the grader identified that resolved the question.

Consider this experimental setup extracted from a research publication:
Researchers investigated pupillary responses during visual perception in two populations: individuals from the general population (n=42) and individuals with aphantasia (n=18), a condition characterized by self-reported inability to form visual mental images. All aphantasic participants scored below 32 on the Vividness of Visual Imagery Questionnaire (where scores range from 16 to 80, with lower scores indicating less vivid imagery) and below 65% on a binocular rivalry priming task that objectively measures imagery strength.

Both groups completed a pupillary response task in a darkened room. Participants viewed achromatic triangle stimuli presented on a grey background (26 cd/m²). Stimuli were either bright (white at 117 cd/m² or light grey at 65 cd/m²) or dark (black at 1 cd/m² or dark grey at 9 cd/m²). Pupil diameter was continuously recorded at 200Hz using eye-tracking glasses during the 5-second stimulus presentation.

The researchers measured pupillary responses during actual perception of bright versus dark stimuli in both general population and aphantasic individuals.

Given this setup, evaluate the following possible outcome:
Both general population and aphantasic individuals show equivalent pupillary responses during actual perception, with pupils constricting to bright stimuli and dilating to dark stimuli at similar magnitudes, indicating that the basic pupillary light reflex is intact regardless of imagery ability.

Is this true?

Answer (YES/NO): YES